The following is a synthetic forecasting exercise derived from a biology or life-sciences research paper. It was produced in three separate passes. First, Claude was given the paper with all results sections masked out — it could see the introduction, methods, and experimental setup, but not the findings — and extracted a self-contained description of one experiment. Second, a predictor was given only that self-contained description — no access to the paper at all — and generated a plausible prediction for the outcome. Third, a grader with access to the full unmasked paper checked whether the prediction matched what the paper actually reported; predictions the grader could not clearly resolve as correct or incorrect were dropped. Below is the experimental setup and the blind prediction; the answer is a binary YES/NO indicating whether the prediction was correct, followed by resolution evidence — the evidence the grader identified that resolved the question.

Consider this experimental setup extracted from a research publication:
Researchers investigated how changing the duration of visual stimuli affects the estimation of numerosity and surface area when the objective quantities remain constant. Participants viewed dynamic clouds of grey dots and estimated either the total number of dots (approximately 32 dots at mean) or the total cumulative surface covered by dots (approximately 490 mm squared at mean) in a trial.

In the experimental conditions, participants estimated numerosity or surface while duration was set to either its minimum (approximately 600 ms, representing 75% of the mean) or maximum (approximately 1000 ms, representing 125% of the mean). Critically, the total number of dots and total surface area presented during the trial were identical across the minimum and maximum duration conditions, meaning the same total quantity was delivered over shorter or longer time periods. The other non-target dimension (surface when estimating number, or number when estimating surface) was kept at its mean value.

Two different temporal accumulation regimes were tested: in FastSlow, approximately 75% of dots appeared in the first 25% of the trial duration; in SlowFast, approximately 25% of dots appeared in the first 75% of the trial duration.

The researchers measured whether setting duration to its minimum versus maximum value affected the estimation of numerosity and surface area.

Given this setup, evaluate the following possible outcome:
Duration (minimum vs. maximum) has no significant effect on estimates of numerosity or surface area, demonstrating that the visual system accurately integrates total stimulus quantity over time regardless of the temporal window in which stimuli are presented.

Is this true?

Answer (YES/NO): NO